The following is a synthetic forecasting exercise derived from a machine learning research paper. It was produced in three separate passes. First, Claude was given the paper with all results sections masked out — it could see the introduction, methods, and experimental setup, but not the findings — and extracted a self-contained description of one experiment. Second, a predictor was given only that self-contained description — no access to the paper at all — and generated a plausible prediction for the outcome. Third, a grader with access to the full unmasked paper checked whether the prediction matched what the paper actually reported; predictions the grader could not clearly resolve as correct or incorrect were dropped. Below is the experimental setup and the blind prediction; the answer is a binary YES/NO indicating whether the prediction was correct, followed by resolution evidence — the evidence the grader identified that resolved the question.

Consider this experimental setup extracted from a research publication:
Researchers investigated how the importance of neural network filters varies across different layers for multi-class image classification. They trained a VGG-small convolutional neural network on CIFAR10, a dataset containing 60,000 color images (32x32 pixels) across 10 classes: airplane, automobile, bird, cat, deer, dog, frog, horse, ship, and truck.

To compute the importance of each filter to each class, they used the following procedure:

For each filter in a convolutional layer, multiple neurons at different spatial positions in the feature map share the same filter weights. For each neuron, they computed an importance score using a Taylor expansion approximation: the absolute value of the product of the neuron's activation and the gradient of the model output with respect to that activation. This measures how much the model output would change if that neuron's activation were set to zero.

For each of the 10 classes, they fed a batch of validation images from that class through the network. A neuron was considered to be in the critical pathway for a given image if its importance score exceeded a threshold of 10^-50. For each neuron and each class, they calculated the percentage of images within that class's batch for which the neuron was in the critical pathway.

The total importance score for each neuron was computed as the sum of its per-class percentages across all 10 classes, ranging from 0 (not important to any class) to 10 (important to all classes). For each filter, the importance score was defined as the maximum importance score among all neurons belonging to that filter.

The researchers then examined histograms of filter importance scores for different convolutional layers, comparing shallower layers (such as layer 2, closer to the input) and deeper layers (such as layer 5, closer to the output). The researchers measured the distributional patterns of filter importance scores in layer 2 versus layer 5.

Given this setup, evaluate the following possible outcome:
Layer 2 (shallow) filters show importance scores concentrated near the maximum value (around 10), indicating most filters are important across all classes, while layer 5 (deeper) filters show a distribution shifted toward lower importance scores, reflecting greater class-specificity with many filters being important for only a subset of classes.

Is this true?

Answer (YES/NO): YES